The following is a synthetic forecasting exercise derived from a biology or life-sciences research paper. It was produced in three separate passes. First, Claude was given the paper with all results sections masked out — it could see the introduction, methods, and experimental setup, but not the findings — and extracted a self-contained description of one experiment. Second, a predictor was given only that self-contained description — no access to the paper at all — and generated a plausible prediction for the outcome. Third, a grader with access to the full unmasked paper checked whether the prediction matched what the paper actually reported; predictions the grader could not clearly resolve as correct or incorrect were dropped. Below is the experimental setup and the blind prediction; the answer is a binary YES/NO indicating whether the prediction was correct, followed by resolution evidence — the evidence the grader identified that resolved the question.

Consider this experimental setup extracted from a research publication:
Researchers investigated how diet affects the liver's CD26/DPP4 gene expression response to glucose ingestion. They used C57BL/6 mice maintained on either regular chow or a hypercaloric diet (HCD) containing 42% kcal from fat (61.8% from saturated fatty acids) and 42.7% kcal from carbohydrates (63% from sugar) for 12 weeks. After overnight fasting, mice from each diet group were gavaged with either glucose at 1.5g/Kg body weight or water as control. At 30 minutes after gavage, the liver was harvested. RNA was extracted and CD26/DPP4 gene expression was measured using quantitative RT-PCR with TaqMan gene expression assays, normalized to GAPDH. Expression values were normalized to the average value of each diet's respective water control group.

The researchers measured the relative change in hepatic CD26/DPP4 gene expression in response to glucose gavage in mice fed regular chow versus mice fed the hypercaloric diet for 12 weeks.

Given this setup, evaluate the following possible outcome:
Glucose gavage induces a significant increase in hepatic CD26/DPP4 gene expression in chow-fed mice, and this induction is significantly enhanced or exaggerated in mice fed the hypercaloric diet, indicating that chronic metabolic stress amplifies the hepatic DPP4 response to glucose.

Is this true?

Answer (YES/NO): NO